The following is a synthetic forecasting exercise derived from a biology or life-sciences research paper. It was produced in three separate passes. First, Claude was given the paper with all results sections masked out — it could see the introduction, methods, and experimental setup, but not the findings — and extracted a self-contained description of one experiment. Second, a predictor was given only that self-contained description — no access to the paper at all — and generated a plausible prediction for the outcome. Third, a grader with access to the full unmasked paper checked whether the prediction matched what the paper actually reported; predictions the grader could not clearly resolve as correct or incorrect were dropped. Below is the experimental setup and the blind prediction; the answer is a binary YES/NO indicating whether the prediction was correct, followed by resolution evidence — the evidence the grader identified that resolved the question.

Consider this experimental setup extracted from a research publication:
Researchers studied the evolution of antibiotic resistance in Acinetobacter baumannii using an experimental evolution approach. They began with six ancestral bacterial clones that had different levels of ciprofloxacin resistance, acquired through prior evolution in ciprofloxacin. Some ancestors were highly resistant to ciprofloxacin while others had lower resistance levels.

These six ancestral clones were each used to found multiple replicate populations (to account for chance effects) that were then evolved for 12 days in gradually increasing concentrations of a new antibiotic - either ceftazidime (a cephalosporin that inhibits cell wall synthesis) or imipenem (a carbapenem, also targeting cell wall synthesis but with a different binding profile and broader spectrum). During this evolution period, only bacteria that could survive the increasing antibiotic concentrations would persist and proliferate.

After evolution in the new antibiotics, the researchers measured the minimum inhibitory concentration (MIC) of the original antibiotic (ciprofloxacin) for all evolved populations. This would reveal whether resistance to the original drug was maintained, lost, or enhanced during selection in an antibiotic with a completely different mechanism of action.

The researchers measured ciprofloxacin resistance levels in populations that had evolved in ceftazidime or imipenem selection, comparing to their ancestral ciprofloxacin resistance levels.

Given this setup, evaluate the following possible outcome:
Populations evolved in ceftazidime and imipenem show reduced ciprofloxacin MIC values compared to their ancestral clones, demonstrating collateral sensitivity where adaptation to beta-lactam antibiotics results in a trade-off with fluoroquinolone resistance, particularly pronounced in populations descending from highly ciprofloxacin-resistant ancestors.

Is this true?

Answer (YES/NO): NO